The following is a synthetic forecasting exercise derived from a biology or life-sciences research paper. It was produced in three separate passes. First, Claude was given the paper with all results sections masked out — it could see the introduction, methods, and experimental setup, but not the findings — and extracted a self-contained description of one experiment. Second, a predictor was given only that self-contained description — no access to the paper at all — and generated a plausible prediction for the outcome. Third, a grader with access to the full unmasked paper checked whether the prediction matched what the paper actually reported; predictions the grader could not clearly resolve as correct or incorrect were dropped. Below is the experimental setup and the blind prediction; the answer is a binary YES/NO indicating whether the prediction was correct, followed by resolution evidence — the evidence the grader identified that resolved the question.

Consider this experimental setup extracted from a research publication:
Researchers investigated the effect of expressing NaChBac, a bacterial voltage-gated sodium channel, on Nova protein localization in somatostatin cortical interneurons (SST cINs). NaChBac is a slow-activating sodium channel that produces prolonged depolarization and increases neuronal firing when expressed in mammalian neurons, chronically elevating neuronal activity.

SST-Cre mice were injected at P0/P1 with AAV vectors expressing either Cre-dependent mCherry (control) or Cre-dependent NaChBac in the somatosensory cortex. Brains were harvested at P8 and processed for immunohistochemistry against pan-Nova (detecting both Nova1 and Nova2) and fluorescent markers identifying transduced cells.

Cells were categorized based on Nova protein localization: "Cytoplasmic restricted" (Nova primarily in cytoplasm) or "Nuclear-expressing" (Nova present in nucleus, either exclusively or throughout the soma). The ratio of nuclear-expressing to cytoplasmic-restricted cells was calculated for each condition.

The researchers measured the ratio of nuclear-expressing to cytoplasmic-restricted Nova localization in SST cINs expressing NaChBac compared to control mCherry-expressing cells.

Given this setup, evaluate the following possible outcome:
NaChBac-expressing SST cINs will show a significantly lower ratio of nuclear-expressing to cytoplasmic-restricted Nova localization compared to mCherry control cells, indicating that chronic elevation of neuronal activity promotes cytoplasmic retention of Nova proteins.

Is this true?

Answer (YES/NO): NO